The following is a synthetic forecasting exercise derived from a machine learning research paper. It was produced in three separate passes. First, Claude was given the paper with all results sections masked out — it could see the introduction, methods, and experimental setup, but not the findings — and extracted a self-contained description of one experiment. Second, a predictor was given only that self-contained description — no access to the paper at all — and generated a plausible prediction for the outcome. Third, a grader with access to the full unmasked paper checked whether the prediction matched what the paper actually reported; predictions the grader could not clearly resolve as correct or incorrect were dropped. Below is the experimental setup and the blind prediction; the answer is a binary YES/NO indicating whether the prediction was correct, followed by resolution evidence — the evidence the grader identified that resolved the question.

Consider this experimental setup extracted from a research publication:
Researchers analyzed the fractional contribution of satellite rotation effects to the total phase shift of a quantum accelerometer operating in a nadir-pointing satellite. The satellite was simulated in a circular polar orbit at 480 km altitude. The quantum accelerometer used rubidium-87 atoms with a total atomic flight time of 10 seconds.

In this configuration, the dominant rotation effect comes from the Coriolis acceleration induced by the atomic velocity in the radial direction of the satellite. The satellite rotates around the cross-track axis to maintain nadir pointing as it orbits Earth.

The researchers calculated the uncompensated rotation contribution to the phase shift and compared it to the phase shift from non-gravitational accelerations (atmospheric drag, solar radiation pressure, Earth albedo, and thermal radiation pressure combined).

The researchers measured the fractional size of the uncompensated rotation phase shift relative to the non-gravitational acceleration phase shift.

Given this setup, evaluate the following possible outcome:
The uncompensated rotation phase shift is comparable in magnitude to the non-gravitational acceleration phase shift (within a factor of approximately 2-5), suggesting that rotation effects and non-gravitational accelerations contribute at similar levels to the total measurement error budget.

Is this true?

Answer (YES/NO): NO